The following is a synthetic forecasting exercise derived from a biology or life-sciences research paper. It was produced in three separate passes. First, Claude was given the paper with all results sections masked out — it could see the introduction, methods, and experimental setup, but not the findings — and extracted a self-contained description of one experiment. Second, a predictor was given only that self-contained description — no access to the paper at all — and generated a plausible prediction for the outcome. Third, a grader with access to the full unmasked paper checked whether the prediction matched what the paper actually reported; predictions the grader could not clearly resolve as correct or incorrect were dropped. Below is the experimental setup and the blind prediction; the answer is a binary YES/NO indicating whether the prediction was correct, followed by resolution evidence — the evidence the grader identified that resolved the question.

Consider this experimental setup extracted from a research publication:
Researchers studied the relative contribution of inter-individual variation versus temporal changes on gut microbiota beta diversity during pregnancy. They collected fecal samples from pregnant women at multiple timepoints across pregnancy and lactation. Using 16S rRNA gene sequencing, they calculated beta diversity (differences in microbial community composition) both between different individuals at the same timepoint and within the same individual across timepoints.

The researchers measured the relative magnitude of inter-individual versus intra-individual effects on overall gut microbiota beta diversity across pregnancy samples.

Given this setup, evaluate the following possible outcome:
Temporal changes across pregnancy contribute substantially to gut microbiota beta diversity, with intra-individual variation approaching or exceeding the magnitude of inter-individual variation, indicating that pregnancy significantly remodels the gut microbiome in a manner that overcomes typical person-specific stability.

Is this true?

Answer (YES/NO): NO